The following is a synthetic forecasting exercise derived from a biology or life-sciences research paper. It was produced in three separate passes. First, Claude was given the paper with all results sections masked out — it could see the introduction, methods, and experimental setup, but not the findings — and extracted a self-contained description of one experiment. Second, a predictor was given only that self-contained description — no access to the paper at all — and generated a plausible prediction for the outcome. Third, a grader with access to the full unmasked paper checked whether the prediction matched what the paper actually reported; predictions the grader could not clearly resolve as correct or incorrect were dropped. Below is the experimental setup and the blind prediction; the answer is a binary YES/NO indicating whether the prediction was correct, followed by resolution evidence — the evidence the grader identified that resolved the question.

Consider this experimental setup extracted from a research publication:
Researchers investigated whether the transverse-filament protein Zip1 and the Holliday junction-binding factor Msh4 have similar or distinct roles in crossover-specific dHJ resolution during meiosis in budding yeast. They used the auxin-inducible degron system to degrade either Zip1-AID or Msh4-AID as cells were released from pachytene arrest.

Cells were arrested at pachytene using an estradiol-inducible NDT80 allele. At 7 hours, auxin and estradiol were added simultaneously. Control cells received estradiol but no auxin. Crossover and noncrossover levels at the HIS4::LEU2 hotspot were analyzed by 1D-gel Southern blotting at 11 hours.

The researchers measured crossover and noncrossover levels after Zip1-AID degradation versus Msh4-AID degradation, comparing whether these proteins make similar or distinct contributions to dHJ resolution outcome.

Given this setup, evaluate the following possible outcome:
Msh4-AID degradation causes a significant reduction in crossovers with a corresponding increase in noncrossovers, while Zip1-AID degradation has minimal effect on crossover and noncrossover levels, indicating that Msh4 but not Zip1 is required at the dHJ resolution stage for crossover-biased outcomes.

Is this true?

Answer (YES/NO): NO